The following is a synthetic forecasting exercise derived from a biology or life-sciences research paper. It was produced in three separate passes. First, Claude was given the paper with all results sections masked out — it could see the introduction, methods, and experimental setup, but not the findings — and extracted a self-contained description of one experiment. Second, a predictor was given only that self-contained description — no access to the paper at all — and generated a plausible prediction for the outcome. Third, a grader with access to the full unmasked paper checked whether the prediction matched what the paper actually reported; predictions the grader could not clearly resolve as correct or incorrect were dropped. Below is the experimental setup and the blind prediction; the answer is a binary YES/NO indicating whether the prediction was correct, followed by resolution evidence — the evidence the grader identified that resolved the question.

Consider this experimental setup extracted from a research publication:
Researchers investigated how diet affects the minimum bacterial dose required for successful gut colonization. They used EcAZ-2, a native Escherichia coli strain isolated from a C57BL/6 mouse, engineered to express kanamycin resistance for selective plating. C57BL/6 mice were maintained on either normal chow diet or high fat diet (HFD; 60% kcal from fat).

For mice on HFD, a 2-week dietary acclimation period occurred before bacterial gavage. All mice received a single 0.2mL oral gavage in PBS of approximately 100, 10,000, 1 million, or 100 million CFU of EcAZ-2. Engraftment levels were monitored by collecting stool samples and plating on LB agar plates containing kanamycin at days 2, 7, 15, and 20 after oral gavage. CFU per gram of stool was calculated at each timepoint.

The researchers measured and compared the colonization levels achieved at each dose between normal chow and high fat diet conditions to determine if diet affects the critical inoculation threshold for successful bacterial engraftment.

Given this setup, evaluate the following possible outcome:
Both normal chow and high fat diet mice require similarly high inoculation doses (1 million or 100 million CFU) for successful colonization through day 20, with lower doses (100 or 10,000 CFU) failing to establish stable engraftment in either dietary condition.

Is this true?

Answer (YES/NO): NO